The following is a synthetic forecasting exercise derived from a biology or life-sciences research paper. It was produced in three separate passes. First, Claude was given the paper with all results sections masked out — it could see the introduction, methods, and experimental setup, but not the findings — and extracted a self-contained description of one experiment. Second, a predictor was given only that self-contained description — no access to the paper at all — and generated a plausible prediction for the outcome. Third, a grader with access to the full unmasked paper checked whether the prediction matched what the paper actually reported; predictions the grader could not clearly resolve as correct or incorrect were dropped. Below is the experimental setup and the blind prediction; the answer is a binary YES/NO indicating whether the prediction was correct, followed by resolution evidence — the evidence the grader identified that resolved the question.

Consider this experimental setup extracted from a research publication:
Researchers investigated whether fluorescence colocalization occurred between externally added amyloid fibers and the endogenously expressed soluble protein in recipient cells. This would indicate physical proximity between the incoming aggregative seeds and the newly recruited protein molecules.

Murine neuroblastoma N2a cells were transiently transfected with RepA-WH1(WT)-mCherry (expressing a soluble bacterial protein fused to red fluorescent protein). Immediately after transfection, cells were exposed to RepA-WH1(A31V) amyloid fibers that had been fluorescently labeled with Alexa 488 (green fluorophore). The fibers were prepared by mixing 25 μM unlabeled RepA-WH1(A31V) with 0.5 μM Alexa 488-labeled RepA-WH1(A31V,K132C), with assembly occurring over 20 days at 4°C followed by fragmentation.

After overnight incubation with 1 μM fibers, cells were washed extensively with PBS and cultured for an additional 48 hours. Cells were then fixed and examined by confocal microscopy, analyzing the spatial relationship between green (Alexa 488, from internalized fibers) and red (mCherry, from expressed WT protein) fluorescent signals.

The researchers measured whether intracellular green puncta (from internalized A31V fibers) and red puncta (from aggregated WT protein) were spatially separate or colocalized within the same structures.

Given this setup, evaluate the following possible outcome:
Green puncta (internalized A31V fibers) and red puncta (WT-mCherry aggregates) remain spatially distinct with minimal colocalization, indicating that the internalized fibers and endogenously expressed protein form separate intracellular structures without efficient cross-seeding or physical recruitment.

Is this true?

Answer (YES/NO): NO